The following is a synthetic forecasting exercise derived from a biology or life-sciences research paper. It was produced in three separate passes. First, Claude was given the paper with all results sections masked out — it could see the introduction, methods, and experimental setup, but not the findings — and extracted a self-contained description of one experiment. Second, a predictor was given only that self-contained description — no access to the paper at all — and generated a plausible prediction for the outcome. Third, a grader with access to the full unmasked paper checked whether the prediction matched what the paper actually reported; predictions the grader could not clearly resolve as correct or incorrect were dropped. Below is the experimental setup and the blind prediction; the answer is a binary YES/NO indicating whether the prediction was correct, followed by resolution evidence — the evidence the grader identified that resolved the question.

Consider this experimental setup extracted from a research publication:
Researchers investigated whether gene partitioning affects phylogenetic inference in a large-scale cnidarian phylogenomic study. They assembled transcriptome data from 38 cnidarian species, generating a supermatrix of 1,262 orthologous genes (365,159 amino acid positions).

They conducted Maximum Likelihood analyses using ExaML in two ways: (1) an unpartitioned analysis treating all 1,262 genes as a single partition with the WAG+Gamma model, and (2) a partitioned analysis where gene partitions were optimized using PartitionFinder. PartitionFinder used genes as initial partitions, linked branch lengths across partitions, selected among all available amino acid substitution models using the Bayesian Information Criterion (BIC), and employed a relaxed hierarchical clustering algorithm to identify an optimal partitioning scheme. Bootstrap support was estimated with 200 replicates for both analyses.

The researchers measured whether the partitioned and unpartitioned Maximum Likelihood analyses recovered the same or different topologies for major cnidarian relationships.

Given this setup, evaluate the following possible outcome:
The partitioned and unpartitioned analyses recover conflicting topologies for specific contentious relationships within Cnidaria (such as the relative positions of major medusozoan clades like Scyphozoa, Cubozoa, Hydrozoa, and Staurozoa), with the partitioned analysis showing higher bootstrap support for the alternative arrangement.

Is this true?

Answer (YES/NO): NO